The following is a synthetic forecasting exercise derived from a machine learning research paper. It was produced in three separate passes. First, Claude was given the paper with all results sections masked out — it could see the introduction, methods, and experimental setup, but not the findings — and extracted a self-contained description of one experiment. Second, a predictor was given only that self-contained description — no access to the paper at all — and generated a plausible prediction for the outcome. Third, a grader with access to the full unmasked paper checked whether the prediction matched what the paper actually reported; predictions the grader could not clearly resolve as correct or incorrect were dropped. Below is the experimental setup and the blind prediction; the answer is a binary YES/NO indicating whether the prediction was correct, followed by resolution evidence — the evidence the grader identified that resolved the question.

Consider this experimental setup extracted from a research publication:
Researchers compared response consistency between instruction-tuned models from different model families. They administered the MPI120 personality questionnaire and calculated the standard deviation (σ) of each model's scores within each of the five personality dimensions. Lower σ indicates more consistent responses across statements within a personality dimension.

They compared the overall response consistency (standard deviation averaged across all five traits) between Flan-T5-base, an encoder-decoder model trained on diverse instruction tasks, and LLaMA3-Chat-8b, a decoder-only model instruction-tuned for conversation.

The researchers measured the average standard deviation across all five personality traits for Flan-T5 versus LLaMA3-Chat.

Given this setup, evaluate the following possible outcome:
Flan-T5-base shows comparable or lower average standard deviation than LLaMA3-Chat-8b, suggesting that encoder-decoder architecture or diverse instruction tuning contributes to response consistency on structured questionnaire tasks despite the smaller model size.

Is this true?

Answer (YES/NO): YES